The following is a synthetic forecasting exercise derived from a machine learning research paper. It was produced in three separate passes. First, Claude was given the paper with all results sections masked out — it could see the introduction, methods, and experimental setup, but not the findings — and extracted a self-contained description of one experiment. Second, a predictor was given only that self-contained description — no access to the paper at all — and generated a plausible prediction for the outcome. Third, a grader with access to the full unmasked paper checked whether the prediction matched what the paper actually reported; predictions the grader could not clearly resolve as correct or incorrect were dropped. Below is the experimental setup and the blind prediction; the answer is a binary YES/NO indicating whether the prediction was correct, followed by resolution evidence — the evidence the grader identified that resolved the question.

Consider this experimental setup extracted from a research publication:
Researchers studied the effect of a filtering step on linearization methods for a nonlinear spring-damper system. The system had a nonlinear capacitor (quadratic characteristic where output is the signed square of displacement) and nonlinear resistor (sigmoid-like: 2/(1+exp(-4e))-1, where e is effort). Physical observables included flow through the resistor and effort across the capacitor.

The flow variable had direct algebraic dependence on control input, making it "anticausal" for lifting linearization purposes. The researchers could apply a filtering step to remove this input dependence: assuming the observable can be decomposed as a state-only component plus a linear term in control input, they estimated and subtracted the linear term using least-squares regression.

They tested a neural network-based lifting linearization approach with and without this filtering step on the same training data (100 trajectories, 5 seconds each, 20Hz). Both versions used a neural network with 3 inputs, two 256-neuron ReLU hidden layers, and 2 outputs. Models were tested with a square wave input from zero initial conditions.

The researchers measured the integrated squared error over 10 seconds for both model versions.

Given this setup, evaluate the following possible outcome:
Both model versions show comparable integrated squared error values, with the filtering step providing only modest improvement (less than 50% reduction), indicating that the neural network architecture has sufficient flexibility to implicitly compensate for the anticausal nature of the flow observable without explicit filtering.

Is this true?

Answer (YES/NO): NO